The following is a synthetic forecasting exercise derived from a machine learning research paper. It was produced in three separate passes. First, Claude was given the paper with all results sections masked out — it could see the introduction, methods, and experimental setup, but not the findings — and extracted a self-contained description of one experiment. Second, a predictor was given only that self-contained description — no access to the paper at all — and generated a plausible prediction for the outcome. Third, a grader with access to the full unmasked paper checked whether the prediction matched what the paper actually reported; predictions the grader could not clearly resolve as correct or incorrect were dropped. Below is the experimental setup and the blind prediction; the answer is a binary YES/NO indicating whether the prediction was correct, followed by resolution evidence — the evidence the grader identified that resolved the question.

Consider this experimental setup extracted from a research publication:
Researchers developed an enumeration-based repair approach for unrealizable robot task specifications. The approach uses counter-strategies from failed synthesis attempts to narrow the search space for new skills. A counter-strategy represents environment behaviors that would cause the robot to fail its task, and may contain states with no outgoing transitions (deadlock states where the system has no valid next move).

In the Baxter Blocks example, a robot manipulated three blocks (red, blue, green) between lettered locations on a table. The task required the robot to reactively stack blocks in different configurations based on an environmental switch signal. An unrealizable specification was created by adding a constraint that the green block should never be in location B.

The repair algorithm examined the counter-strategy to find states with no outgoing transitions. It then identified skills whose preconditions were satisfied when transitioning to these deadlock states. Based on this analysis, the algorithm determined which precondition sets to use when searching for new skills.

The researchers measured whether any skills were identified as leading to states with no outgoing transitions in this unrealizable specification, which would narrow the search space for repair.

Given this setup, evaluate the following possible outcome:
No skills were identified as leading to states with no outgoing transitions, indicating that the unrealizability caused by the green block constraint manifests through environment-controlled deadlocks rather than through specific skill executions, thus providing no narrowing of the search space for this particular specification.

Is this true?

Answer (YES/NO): NO